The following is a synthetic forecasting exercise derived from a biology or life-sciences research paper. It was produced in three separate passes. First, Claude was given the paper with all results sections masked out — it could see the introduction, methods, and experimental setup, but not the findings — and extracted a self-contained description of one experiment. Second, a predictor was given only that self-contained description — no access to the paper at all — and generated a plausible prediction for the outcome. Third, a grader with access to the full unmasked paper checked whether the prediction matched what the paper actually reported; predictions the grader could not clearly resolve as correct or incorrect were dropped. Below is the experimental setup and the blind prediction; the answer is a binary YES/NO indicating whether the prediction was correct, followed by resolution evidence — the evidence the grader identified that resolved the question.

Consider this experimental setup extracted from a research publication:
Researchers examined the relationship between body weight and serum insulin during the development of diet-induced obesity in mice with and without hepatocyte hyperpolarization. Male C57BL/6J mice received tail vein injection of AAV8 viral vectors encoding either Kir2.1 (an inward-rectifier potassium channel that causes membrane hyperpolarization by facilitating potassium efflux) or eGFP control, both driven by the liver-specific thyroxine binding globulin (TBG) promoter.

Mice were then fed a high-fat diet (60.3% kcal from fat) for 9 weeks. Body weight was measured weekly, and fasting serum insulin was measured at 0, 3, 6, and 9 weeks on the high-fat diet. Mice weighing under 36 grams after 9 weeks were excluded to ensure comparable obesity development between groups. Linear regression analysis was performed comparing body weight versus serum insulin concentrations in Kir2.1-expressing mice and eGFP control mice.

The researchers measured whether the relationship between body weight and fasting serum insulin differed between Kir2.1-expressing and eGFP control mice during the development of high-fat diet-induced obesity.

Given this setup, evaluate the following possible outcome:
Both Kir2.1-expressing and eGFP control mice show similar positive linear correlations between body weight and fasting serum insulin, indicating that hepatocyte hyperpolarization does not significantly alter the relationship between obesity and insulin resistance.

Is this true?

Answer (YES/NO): NO